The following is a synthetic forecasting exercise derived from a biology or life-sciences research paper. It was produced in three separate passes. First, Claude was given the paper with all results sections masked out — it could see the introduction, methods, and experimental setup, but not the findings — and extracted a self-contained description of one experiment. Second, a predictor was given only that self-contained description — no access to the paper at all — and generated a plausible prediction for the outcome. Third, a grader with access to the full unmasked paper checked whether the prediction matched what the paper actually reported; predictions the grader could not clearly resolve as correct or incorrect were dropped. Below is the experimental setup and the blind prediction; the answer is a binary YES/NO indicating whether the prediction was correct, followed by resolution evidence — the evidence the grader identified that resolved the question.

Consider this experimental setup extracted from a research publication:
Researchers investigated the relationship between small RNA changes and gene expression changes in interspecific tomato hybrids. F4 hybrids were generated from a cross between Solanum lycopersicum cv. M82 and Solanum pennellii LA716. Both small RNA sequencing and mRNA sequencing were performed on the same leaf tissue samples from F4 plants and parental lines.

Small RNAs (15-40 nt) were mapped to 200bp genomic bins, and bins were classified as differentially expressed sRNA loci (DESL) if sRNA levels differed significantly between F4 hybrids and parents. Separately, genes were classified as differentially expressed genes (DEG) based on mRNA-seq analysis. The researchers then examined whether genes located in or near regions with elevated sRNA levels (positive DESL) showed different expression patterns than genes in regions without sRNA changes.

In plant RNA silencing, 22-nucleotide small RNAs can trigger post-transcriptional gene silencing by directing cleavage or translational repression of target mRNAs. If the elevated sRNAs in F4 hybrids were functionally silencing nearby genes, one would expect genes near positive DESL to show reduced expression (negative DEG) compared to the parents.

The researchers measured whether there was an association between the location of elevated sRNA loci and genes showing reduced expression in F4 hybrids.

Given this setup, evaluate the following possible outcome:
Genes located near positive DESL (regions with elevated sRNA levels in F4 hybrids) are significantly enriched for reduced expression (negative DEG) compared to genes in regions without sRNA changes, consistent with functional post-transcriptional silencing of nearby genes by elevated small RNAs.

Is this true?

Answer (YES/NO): NO